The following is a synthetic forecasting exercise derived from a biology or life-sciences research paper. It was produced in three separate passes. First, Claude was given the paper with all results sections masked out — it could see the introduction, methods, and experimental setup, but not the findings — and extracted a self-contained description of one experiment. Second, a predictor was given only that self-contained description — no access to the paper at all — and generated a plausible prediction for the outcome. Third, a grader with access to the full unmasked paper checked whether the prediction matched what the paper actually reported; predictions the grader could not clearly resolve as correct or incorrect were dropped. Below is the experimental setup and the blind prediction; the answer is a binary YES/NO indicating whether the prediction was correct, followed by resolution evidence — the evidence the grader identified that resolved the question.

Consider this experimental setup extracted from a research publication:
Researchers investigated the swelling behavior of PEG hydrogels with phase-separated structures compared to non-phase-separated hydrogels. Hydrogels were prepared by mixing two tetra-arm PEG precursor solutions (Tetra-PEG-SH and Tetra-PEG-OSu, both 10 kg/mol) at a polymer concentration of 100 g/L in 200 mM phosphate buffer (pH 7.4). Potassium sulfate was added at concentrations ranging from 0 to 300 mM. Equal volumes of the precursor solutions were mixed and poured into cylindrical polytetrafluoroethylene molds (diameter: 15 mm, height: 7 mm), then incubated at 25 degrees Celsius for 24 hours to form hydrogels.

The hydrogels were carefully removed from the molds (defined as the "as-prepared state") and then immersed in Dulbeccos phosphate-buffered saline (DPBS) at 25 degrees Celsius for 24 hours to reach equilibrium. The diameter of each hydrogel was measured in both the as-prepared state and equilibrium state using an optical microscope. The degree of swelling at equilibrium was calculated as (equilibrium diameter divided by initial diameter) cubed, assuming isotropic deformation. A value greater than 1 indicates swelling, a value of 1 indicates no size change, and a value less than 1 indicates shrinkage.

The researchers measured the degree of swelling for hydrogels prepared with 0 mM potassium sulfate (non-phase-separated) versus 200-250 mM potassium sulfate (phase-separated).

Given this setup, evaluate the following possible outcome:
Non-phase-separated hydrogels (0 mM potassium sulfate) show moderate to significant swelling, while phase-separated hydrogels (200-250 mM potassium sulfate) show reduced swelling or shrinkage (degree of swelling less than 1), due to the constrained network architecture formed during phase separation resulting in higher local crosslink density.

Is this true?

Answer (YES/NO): NO